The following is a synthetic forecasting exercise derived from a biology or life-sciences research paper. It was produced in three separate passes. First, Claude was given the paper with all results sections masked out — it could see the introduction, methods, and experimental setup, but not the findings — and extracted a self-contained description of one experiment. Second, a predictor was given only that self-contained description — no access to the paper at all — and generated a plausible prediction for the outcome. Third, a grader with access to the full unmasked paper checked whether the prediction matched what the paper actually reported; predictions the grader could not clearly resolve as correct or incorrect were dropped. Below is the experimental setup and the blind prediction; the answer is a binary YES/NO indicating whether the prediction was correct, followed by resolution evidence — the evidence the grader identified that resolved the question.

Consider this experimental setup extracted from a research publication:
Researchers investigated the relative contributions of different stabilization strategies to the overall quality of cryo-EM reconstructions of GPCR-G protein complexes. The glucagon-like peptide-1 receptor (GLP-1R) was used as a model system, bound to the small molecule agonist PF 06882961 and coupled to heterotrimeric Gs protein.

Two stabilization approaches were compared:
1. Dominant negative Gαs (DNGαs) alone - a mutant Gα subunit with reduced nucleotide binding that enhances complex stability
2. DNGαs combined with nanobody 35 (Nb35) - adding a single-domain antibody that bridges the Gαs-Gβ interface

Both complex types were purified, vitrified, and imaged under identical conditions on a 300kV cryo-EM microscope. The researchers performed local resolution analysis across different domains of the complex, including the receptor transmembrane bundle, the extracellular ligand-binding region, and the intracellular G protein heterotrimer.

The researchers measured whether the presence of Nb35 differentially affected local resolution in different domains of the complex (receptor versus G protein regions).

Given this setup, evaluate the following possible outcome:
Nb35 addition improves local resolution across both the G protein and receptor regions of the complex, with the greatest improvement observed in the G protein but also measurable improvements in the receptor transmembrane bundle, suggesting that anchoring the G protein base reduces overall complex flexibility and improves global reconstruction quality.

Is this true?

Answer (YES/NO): NO